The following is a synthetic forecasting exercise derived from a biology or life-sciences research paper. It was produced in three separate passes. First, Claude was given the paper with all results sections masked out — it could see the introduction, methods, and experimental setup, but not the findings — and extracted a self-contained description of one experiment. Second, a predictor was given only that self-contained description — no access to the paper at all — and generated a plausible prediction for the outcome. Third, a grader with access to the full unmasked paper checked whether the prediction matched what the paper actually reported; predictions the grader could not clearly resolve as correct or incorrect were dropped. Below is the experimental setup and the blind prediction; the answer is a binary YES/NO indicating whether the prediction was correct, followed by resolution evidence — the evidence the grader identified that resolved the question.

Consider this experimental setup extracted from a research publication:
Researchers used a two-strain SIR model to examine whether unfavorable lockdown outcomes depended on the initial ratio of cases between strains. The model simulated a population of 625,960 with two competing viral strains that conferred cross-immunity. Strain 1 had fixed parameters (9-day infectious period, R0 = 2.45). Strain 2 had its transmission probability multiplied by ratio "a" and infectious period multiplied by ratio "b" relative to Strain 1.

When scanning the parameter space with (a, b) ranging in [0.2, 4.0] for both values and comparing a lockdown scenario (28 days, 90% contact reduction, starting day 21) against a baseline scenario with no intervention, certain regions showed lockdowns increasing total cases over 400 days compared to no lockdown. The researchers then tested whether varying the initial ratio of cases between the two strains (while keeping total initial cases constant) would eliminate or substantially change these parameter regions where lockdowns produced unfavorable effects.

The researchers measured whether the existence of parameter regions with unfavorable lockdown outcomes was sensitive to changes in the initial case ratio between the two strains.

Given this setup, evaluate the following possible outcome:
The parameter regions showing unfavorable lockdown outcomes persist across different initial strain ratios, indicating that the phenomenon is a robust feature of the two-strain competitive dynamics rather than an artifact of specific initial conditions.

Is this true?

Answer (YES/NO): YES